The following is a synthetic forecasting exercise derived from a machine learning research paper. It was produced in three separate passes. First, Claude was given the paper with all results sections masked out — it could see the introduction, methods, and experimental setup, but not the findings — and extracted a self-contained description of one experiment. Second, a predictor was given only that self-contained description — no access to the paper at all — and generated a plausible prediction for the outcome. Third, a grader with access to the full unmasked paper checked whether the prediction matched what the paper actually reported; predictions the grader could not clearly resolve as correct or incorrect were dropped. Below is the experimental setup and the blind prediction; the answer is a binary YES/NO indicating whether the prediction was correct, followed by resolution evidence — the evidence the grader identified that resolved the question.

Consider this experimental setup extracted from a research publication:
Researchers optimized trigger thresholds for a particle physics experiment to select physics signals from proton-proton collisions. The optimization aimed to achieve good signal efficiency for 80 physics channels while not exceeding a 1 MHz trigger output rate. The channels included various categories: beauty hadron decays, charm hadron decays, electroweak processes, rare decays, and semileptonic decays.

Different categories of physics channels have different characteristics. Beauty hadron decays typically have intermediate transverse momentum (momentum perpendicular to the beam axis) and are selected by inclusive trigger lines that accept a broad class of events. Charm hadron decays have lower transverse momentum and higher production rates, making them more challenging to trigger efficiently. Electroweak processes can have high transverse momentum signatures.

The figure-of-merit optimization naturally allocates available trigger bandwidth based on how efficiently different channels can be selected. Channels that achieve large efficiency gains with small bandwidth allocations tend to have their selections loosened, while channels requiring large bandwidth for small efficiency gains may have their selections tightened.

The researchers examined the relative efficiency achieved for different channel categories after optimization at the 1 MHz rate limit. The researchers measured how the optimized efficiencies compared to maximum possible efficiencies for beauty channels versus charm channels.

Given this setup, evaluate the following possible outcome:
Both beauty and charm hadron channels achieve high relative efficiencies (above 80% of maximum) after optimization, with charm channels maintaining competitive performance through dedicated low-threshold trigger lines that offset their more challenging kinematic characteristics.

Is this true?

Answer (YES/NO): NO